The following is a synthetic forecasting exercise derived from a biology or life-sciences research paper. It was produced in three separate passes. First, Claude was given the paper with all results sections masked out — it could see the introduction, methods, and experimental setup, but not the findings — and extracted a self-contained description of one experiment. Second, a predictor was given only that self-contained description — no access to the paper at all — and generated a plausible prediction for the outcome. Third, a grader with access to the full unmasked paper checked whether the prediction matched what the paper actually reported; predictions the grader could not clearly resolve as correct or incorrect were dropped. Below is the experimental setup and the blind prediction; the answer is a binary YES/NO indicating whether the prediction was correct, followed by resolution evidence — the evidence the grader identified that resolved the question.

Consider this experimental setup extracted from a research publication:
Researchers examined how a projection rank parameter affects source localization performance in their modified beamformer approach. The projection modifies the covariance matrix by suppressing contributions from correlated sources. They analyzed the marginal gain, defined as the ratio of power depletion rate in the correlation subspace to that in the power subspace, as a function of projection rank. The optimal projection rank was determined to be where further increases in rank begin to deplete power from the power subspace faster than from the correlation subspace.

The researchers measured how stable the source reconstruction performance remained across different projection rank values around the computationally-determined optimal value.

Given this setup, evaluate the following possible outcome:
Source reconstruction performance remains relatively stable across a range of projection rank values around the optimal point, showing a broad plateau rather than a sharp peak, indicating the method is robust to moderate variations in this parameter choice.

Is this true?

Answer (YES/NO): YES